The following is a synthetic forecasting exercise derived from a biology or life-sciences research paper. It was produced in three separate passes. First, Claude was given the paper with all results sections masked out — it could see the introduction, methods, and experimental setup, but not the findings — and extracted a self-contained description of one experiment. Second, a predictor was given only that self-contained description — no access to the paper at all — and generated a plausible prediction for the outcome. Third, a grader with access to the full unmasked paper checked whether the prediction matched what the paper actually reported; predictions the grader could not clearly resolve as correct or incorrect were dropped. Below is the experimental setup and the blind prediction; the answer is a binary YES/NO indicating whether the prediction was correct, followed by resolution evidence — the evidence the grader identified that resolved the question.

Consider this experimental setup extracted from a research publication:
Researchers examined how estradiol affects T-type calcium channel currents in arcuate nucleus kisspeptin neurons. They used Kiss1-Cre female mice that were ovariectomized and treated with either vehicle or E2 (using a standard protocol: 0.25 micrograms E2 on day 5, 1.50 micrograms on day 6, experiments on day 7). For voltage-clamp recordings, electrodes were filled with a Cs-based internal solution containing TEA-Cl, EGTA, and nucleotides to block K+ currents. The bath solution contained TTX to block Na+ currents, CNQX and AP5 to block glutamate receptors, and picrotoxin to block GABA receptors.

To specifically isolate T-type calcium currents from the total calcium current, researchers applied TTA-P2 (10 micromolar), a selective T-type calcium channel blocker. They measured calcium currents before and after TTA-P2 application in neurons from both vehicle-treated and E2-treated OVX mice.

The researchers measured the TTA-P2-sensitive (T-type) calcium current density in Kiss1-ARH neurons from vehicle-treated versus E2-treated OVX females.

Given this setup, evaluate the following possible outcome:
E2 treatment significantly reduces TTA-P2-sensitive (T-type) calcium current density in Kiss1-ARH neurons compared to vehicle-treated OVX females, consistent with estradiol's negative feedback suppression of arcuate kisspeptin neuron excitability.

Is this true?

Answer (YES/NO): NO